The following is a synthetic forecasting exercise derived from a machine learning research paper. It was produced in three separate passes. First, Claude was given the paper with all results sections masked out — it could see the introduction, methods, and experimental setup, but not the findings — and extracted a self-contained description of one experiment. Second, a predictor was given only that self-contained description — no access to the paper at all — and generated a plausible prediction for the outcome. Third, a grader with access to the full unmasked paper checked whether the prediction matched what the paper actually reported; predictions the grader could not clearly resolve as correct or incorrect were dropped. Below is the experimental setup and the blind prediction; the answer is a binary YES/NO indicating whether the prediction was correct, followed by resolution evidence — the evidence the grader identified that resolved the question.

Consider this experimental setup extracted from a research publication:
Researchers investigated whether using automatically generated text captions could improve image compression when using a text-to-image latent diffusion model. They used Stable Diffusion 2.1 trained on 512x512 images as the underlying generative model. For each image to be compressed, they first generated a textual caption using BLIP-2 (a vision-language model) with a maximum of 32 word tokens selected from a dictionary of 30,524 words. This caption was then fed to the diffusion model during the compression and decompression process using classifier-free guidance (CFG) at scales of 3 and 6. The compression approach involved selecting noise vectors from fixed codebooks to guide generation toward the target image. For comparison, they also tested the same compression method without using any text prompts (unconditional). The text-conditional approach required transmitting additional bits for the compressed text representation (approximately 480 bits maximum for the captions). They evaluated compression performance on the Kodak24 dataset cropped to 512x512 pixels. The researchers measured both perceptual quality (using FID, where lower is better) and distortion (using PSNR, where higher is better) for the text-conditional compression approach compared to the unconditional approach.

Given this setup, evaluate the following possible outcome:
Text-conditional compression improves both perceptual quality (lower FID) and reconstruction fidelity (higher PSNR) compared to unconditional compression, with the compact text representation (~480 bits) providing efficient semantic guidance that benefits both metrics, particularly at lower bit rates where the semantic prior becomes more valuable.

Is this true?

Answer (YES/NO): NO